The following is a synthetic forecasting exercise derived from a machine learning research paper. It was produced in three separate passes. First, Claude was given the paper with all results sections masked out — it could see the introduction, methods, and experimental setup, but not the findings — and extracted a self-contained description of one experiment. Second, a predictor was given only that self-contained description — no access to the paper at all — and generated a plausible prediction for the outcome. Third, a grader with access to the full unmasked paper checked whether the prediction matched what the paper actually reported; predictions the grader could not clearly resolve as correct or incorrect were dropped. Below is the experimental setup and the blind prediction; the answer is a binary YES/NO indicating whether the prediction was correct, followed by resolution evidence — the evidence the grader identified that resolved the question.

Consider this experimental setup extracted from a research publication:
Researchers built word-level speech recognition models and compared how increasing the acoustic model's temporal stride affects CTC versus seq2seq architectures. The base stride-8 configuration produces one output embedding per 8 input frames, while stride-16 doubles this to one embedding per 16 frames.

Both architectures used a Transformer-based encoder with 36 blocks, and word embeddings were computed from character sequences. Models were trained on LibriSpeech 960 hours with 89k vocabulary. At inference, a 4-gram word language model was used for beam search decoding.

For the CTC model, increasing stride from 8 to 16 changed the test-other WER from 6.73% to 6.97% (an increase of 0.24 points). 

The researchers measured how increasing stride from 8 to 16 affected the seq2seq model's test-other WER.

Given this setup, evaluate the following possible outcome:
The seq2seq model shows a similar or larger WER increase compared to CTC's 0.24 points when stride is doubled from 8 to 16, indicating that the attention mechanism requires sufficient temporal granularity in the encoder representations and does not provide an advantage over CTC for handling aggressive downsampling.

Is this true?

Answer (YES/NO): YES